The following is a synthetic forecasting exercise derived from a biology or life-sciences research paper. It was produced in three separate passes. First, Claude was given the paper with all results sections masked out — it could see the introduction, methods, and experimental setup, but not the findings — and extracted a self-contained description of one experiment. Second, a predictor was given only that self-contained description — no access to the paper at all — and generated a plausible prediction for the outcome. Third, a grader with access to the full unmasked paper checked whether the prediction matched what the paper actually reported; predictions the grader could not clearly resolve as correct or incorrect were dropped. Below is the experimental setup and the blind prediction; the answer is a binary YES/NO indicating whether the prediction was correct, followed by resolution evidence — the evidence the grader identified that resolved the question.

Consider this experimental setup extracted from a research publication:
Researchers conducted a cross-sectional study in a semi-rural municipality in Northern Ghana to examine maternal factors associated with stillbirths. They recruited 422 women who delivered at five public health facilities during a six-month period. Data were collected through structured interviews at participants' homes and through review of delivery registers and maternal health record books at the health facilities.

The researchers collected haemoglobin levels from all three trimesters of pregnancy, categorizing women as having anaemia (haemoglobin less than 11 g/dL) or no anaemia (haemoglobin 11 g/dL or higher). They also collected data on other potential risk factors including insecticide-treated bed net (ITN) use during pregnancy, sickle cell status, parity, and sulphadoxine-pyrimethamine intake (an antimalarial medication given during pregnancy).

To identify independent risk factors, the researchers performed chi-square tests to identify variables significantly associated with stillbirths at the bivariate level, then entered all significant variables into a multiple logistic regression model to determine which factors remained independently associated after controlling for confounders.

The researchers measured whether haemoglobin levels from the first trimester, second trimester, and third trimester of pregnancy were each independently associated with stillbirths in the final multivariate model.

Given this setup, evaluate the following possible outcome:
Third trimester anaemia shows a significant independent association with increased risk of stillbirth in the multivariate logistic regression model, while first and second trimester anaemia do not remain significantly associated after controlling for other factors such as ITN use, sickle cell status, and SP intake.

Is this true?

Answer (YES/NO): NO